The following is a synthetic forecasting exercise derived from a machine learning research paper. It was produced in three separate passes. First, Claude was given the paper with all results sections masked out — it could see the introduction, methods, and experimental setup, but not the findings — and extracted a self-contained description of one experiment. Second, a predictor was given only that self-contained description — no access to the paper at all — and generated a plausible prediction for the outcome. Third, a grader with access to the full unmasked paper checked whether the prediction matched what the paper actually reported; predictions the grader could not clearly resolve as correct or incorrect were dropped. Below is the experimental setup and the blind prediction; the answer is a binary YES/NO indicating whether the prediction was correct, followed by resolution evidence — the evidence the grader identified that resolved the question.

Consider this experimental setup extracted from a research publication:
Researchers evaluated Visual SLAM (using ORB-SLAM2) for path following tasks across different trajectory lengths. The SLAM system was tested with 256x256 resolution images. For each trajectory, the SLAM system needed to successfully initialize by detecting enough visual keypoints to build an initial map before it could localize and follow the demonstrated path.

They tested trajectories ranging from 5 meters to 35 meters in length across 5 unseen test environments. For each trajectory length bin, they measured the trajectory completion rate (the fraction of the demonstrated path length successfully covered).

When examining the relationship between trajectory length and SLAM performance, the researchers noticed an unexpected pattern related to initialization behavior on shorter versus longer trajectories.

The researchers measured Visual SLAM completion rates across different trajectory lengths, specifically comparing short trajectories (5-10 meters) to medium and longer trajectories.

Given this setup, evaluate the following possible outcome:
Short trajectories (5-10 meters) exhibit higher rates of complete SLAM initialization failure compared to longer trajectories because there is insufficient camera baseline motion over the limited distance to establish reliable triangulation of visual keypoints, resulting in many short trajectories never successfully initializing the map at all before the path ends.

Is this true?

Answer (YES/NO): YES